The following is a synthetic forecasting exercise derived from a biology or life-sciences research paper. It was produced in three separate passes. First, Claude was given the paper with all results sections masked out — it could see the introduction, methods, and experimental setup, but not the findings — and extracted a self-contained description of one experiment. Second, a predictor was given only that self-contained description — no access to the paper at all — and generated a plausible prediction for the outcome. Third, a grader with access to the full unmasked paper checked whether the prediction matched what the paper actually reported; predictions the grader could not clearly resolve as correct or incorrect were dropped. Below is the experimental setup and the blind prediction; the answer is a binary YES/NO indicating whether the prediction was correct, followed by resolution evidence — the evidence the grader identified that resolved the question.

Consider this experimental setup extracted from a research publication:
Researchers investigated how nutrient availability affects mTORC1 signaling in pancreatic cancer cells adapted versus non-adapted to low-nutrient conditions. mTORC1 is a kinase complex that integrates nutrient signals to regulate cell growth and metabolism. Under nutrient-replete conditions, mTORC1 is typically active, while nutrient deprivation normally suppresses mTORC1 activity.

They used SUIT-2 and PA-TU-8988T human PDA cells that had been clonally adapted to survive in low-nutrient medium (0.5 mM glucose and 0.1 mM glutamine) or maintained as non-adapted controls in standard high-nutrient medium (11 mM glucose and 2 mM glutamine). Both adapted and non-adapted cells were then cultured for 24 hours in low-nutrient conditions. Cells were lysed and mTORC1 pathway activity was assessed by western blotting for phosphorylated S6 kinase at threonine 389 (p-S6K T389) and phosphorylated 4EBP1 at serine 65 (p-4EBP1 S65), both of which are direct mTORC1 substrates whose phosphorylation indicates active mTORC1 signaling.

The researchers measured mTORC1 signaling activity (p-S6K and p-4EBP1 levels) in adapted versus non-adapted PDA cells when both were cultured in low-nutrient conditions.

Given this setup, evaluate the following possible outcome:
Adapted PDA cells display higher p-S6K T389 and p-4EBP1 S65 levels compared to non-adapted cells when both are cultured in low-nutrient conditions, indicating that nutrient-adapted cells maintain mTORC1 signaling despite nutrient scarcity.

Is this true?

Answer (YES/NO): YES